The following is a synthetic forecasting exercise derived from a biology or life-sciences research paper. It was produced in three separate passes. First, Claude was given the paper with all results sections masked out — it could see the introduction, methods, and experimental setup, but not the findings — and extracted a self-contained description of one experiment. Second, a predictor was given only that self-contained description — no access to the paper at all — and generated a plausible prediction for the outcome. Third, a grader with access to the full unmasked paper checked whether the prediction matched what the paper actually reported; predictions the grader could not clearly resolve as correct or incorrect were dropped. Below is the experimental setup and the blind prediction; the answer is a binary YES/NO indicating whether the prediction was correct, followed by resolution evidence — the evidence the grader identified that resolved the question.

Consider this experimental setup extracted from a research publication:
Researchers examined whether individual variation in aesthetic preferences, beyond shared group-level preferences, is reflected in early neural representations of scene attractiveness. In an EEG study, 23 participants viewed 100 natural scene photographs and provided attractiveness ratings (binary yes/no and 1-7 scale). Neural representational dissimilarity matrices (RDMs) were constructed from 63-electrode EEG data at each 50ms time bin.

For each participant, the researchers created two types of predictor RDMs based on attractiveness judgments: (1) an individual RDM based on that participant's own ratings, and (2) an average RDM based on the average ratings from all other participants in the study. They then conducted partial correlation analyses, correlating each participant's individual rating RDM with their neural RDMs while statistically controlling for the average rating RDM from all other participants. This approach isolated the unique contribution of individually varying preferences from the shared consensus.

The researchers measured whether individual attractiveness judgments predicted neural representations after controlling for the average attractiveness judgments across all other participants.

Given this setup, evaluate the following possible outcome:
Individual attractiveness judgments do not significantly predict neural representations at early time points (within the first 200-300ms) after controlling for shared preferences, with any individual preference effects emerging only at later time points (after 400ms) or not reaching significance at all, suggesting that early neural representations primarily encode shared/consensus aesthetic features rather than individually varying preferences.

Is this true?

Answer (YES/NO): NO